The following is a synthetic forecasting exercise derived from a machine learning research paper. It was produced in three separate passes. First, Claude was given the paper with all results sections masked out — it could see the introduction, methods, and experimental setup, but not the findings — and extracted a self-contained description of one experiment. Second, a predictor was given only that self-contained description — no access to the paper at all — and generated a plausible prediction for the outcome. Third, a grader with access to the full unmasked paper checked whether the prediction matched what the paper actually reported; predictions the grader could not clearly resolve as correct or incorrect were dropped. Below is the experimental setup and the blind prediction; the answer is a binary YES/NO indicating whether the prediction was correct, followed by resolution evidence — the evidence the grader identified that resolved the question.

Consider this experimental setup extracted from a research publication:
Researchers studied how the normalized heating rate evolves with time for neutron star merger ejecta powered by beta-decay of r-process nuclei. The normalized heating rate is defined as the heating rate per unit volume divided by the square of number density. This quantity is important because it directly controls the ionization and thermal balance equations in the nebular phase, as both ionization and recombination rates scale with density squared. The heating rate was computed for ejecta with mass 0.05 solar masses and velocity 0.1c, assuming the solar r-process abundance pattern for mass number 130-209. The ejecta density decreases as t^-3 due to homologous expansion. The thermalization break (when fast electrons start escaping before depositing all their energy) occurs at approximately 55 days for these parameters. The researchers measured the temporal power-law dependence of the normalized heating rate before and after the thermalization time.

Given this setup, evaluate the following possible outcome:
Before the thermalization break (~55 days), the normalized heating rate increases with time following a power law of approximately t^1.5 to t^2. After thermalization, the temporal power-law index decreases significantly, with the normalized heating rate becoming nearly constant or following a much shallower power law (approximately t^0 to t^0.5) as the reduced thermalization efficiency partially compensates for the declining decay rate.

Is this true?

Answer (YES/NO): YES